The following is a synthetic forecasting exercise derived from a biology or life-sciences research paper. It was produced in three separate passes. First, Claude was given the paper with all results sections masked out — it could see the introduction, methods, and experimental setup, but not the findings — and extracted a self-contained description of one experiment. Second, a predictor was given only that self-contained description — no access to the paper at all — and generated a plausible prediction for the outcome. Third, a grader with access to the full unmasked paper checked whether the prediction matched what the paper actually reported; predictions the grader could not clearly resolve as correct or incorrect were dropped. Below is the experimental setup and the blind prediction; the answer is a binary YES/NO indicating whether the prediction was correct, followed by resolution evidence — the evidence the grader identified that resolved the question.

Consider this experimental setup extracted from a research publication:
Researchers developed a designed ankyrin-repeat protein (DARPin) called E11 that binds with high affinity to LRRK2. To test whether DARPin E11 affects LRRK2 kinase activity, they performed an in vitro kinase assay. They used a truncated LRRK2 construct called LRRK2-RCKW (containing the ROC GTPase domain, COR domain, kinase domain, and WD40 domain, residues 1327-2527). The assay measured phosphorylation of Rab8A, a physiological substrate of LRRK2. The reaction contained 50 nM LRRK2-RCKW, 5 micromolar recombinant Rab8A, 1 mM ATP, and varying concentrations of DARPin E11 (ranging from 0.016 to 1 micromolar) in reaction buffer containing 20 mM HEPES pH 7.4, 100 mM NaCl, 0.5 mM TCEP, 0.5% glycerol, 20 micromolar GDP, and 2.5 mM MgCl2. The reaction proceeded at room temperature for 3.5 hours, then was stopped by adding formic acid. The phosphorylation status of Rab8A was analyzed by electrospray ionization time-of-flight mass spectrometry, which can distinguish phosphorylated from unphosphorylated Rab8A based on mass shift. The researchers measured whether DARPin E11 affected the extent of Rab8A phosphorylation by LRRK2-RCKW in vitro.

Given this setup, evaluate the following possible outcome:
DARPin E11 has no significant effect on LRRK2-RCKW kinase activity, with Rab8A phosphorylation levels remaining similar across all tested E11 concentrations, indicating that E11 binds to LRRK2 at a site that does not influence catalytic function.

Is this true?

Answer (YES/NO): YES